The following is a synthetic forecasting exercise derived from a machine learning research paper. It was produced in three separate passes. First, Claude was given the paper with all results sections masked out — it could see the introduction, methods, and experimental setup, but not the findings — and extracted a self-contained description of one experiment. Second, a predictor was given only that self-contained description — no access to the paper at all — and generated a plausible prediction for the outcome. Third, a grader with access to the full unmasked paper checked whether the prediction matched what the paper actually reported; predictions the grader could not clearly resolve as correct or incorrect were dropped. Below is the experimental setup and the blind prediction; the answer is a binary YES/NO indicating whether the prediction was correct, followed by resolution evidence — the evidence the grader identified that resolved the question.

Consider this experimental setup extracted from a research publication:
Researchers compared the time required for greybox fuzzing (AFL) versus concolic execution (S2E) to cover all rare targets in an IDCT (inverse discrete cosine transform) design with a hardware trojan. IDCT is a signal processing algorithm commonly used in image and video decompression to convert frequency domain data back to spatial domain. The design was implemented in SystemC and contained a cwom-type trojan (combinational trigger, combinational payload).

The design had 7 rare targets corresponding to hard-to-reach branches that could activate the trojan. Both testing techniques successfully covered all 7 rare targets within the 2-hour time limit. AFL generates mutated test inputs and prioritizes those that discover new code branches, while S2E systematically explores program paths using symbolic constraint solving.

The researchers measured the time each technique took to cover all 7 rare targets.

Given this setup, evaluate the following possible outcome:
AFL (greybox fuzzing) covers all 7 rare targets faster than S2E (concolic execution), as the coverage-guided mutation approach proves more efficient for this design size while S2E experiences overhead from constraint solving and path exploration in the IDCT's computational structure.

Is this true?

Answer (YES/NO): YES